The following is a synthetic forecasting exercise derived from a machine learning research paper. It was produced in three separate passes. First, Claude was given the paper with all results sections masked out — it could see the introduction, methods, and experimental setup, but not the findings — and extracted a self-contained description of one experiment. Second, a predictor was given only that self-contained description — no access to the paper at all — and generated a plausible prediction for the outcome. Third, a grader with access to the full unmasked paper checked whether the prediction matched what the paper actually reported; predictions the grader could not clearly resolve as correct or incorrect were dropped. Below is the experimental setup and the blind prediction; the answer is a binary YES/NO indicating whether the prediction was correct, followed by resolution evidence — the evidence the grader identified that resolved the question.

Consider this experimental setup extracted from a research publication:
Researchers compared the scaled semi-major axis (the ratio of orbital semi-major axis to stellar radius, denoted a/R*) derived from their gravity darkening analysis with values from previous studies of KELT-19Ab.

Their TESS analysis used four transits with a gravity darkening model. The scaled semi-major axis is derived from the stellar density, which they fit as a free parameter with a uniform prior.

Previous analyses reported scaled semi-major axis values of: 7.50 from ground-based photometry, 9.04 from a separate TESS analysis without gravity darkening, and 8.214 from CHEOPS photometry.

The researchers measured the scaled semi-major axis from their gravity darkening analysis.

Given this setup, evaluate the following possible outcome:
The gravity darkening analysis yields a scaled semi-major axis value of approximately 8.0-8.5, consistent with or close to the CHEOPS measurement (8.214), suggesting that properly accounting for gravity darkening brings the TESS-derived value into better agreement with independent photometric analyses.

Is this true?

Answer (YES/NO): NO